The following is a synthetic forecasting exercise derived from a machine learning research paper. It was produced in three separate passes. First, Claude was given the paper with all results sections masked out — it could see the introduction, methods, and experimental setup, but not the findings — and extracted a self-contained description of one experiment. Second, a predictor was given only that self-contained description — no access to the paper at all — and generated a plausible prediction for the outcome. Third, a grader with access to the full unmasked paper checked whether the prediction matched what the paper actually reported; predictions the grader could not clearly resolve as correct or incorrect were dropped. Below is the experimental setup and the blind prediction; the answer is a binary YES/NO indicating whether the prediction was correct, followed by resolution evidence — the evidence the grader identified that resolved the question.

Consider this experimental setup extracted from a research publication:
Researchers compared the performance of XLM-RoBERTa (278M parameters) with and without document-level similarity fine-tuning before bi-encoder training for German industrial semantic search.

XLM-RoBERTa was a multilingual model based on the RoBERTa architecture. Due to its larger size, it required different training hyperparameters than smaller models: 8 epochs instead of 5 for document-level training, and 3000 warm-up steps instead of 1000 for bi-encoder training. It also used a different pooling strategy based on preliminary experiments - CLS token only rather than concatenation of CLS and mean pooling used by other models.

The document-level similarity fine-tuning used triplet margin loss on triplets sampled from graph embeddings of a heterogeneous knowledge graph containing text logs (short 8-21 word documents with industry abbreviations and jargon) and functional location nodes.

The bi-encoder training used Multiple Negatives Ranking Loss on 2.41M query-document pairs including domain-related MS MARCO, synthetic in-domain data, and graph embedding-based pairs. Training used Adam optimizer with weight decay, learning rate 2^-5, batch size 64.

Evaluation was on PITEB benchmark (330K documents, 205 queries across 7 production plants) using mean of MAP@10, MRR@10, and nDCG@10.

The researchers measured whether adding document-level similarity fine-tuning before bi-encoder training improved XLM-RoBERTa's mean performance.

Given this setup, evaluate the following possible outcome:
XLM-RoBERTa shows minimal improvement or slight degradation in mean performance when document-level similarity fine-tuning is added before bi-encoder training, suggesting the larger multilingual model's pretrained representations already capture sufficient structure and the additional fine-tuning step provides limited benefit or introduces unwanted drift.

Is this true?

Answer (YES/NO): YES